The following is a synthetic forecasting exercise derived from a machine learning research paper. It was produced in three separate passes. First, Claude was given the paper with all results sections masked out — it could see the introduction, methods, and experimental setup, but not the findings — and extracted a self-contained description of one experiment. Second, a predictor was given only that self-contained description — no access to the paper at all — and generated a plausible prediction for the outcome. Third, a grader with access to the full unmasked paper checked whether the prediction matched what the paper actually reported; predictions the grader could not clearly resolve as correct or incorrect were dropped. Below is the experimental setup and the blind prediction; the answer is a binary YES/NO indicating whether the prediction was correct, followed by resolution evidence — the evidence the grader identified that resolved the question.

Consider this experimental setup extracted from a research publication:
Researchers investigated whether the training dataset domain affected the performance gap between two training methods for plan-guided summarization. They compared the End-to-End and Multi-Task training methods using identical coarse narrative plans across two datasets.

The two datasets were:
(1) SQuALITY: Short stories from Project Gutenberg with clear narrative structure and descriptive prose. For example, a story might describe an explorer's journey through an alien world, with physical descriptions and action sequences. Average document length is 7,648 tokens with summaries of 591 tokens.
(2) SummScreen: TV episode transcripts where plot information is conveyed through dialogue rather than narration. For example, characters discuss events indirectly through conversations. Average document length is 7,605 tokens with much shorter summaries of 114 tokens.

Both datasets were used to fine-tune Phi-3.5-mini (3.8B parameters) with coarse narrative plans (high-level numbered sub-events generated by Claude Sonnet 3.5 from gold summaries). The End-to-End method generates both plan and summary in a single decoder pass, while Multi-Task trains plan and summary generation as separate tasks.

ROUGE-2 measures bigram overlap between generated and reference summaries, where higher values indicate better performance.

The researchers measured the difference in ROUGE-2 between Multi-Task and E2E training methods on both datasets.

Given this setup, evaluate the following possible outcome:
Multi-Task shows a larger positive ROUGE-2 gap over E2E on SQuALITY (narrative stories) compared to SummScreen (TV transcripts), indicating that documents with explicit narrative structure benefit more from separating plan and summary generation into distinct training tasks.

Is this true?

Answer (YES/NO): YES